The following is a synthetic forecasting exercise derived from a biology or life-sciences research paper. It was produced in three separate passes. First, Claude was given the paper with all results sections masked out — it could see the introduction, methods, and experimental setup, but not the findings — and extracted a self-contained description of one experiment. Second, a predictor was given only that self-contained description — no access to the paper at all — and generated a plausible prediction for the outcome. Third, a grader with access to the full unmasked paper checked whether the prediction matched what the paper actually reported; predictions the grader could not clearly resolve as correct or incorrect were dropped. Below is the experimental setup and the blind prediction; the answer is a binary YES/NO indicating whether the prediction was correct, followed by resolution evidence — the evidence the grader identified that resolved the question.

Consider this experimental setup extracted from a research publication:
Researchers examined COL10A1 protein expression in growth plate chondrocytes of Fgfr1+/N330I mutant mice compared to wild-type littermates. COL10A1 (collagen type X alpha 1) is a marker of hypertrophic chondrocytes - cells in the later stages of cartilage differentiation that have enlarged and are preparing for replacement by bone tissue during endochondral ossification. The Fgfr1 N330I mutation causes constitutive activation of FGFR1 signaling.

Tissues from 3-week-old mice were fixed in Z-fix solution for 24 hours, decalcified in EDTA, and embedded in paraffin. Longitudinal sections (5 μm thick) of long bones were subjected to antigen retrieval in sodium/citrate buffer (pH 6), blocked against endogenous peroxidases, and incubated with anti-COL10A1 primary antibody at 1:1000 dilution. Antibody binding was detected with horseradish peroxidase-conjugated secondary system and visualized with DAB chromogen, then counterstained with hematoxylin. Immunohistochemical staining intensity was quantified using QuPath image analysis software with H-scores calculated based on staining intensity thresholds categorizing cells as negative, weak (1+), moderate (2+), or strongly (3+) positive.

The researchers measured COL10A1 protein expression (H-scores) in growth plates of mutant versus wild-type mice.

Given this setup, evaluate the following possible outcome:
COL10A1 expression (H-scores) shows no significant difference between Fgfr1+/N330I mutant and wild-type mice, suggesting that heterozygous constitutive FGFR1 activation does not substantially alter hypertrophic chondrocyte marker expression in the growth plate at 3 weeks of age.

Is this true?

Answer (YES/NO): YES